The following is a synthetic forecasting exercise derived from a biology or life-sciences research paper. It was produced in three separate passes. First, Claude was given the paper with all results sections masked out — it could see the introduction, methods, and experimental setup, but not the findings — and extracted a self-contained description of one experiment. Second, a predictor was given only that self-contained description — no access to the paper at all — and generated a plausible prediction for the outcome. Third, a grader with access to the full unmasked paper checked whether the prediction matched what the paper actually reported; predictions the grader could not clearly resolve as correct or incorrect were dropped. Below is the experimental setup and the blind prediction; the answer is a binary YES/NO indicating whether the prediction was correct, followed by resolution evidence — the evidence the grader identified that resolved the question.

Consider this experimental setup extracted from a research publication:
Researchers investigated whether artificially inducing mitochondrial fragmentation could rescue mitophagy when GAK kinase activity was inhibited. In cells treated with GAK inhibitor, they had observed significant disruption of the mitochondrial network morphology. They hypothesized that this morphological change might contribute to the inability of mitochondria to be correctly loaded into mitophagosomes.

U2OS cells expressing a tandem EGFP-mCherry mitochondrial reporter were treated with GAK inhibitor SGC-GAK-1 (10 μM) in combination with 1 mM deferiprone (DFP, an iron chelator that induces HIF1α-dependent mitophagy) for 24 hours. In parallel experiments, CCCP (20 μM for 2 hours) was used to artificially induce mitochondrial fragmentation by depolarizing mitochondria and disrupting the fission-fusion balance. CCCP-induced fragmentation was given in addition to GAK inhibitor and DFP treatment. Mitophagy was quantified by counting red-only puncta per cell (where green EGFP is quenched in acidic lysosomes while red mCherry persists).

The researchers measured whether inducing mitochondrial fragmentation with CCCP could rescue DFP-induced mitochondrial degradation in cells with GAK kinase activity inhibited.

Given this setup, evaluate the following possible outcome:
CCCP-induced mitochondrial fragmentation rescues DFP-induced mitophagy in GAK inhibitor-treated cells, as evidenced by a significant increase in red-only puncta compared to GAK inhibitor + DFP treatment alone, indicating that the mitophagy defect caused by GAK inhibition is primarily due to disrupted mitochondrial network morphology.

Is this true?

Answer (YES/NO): NO